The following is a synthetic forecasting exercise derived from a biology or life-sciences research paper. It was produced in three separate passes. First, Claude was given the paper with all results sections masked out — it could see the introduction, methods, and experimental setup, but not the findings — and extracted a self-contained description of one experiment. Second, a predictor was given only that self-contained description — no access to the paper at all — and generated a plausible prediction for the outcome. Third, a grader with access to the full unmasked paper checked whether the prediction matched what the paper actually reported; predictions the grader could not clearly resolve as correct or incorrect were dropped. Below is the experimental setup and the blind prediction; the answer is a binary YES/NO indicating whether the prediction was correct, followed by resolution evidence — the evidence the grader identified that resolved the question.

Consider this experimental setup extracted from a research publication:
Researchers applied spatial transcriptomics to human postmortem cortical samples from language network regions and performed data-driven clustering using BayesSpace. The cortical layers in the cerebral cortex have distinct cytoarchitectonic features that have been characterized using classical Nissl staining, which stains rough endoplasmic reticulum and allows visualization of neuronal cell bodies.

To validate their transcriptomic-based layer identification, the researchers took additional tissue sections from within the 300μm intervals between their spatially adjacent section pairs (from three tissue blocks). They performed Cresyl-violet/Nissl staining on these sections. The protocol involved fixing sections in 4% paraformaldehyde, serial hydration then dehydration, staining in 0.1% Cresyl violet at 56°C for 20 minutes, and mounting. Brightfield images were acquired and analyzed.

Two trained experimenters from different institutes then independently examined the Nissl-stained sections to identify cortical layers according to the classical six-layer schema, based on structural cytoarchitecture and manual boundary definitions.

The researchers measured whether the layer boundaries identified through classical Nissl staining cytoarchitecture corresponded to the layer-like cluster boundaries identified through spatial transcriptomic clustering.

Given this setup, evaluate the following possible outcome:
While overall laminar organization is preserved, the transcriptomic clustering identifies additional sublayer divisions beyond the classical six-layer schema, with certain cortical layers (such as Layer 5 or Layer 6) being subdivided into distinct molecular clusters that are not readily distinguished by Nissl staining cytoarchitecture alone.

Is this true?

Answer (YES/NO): NO